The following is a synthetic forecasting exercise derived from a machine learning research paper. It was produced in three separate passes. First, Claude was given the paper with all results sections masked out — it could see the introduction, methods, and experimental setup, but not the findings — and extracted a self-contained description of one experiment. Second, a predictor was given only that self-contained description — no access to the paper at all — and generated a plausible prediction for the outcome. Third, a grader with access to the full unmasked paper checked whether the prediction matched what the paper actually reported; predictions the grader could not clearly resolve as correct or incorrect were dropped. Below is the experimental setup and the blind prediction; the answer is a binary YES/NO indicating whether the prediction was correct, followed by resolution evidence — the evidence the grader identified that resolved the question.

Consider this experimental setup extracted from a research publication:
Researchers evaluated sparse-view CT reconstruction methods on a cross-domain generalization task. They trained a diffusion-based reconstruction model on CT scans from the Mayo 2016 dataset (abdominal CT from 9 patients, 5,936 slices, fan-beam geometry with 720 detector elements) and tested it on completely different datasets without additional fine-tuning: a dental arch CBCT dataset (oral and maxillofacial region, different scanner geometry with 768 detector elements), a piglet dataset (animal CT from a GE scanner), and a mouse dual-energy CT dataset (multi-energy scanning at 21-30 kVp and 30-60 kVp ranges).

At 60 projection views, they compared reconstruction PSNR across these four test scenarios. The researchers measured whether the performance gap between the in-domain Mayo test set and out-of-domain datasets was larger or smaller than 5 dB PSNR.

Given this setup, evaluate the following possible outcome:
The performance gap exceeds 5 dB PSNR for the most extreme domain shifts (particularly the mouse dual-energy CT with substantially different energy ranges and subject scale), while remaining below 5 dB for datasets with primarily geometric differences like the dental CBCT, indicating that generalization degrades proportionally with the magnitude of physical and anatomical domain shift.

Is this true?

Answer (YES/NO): NO